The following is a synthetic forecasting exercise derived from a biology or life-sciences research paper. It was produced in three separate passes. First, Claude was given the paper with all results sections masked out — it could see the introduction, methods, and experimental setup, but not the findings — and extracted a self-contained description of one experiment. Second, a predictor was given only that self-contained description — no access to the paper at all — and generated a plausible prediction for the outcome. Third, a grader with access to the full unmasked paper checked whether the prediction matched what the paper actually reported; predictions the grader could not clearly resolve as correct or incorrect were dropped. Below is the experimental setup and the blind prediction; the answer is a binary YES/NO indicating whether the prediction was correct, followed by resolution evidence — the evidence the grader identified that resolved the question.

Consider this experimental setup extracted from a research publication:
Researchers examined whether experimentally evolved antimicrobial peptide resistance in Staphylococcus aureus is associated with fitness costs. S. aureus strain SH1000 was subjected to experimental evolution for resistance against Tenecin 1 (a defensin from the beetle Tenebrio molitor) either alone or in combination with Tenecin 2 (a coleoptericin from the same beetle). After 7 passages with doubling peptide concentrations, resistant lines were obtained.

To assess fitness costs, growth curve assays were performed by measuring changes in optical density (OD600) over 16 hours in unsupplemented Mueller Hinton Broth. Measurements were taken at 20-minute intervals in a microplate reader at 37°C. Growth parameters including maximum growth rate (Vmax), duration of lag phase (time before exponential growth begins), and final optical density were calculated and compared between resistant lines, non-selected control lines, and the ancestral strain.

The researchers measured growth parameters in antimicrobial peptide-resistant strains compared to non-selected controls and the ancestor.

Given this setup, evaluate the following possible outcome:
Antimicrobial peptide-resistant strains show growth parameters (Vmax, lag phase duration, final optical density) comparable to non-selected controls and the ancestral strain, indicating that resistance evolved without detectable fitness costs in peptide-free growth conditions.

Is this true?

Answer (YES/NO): NO